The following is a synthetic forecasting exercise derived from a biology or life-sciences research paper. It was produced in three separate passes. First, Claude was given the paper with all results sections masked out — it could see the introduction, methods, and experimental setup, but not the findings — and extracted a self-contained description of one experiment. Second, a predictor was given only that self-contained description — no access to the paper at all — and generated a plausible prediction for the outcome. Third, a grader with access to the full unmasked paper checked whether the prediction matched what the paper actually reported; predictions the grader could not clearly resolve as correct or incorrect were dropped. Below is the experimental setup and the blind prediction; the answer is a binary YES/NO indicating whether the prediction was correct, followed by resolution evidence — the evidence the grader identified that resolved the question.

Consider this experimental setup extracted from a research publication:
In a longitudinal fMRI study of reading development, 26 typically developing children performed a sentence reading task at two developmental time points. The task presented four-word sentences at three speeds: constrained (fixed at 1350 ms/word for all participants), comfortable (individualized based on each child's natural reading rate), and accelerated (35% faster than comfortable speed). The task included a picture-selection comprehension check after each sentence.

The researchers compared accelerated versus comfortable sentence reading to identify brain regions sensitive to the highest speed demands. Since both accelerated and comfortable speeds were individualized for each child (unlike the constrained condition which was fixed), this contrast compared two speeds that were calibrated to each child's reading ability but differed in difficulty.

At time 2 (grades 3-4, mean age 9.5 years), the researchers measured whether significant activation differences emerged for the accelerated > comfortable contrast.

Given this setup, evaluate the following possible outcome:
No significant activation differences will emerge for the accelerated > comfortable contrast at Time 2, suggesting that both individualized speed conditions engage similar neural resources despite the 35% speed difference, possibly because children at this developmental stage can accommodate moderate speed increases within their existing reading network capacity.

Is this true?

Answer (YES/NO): YES